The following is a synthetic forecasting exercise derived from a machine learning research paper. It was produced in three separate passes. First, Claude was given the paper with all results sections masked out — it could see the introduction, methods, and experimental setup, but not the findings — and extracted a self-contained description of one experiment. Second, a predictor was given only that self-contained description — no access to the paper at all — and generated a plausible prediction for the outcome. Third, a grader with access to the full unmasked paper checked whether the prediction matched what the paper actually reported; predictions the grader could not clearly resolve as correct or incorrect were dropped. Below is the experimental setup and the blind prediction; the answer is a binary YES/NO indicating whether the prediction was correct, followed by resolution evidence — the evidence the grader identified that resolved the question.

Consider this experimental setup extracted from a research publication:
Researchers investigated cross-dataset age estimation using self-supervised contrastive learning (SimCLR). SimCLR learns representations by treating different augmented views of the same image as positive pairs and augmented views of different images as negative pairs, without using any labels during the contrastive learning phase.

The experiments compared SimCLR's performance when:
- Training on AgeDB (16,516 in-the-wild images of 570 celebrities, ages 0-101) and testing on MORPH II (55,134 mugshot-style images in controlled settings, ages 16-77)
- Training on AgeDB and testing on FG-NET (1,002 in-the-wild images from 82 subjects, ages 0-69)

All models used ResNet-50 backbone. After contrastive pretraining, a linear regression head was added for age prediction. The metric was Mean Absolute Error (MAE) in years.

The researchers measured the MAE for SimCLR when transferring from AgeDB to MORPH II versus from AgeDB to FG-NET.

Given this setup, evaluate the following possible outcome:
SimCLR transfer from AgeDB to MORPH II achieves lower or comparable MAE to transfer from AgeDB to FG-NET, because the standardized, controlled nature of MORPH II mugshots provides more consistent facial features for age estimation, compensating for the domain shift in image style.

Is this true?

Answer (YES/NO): YES